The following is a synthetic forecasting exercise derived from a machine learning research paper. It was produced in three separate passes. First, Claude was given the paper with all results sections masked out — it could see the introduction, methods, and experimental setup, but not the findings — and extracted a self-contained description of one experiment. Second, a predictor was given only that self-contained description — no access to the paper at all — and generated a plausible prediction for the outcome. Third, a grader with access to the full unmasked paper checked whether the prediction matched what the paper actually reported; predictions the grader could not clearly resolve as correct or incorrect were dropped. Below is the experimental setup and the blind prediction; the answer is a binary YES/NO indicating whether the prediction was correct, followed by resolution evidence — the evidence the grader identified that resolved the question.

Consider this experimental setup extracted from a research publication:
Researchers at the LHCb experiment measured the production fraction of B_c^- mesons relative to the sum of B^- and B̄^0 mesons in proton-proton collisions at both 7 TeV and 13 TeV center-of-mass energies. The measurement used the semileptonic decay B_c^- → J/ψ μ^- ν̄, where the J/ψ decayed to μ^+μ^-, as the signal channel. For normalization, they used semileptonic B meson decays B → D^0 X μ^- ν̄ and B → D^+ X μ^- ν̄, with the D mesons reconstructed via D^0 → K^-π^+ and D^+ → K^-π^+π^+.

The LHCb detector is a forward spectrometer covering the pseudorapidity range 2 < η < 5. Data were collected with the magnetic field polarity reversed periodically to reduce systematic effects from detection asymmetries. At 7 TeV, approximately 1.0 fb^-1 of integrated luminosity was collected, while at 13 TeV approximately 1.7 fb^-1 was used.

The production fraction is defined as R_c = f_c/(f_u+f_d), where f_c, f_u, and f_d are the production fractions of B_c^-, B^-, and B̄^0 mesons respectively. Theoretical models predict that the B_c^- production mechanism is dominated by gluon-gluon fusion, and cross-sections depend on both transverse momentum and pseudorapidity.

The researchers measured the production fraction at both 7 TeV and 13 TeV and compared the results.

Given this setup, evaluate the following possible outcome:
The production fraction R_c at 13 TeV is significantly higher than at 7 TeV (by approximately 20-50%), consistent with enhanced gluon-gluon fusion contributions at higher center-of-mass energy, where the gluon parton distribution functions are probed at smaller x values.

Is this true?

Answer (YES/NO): NO